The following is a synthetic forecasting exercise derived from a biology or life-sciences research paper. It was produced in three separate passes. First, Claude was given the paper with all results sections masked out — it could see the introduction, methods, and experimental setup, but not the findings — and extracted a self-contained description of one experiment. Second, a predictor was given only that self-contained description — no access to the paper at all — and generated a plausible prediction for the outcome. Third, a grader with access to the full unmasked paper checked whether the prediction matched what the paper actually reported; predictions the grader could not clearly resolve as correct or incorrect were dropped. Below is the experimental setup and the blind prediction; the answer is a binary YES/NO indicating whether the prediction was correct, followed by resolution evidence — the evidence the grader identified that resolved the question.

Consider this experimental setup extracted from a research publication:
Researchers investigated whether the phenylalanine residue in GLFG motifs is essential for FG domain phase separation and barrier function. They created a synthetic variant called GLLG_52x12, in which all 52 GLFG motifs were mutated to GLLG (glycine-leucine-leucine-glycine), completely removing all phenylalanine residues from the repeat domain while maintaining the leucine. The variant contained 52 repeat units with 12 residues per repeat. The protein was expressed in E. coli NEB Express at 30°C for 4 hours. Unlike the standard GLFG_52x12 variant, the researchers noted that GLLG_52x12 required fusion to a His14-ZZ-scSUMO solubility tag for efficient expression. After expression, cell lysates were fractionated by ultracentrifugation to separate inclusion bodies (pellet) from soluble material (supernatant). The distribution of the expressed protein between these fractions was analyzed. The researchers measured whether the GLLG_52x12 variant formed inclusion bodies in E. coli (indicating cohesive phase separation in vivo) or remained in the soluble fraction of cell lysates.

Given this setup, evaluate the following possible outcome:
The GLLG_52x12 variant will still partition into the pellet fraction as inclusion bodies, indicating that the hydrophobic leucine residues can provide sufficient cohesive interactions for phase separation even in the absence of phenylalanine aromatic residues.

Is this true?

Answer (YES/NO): NO